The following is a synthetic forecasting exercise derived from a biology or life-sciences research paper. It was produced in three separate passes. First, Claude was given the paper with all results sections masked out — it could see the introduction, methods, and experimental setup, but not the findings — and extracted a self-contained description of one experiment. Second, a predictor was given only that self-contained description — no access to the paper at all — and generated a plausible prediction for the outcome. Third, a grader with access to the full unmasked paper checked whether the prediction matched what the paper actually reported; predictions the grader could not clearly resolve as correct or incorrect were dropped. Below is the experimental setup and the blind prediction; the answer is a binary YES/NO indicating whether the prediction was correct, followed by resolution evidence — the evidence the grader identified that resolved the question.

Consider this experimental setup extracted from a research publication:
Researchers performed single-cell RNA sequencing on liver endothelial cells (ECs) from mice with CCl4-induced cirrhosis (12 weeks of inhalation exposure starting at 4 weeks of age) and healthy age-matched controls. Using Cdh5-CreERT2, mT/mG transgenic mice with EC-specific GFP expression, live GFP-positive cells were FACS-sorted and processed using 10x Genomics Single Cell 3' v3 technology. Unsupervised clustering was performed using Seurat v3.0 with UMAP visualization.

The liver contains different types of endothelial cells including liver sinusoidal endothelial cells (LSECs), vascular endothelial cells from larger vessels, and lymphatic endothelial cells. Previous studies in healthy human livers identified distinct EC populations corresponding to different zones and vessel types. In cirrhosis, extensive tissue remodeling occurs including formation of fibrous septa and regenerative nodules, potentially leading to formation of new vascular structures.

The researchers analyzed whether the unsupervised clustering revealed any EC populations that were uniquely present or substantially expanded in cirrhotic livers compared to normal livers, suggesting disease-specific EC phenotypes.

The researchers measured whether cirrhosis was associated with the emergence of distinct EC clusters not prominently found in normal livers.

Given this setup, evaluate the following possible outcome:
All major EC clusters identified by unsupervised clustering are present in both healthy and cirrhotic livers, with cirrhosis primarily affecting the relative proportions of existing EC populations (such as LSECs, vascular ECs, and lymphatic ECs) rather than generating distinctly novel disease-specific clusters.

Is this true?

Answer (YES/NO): YES